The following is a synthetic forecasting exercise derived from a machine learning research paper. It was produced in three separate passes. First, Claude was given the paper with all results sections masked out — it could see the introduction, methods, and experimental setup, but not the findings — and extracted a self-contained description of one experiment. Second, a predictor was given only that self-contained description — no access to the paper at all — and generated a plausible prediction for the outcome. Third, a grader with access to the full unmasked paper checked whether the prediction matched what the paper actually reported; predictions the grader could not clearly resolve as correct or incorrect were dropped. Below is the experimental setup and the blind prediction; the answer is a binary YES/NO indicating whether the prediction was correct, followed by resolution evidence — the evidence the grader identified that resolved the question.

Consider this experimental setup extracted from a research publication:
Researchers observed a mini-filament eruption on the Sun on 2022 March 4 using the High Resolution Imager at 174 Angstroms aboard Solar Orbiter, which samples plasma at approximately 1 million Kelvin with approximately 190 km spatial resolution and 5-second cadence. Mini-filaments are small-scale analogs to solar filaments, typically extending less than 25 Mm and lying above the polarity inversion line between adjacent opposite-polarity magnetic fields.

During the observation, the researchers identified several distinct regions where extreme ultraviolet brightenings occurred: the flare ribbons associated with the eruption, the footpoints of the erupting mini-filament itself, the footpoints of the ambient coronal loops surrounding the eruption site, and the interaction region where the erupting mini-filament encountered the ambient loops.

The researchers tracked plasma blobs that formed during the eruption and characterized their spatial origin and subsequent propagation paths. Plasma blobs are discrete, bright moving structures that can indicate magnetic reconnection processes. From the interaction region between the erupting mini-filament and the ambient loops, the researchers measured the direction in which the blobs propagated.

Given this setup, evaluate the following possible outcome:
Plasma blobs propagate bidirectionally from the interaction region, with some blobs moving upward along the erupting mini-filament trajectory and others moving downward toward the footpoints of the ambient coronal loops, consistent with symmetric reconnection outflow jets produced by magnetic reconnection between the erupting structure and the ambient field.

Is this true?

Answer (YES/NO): NO